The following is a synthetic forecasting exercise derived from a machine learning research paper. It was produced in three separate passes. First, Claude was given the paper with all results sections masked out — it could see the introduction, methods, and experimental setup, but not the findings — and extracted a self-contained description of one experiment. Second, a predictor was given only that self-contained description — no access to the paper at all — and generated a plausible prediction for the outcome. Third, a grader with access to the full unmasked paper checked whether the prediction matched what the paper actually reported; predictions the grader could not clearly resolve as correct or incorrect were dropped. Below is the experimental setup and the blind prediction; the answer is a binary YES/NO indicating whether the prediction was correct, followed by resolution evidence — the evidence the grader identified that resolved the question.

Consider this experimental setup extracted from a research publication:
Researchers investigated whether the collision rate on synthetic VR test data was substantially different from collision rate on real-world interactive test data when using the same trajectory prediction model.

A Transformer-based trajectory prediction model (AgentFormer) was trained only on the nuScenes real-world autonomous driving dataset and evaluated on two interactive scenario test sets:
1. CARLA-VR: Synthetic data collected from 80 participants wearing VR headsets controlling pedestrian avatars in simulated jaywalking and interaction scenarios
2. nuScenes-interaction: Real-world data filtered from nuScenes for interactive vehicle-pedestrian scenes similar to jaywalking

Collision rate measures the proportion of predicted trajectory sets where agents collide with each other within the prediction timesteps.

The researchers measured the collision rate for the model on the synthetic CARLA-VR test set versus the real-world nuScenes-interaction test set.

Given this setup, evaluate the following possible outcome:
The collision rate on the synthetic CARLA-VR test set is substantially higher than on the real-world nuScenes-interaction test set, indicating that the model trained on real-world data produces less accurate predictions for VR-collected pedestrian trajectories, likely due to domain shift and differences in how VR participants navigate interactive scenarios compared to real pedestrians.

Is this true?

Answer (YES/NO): NO